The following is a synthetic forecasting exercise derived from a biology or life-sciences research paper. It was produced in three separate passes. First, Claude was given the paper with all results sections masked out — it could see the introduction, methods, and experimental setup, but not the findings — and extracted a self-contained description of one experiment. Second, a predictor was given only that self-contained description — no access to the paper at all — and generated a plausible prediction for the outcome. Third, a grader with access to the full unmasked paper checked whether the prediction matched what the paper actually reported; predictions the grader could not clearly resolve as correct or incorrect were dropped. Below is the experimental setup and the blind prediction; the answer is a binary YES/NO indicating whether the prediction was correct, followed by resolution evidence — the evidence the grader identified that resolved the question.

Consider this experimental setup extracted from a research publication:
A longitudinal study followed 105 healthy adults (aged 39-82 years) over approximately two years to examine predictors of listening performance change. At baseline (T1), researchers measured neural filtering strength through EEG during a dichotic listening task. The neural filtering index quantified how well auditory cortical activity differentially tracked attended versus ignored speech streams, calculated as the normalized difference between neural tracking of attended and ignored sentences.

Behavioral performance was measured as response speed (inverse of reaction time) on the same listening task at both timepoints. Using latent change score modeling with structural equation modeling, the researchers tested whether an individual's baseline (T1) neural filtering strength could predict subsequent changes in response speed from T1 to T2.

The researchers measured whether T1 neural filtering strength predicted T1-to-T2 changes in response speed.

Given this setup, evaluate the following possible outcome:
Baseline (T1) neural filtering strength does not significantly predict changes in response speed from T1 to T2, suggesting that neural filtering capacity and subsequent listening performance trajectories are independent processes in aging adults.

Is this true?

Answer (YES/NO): YES